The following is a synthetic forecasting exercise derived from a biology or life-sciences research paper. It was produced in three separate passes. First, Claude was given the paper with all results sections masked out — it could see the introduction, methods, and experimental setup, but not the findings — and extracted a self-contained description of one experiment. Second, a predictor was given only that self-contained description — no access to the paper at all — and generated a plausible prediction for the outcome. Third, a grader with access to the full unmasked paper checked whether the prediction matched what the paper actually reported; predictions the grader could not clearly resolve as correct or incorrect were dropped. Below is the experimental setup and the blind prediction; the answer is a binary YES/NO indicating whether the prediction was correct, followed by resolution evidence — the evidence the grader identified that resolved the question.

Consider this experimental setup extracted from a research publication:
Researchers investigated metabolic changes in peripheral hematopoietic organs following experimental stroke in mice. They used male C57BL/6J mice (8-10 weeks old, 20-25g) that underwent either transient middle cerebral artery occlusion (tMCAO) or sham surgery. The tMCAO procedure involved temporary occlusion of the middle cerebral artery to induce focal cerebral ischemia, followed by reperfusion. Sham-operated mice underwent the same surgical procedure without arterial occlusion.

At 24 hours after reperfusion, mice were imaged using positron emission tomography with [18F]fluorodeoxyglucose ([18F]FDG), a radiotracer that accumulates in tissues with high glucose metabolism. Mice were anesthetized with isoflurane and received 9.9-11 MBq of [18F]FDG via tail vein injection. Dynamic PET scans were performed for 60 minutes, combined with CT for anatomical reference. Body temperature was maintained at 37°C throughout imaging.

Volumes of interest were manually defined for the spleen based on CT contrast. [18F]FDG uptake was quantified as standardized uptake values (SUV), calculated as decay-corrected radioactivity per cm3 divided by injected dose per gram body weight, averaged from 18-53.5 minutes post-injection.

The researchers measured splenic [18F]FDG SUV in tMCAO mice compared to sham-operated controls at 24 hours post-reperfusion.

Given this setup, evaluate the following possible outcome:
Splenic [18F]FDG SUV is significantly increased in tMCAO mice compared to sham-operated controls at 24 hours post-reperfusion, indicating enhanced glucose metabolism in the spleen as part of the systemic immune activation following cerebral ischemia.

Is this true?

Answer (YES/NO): NO